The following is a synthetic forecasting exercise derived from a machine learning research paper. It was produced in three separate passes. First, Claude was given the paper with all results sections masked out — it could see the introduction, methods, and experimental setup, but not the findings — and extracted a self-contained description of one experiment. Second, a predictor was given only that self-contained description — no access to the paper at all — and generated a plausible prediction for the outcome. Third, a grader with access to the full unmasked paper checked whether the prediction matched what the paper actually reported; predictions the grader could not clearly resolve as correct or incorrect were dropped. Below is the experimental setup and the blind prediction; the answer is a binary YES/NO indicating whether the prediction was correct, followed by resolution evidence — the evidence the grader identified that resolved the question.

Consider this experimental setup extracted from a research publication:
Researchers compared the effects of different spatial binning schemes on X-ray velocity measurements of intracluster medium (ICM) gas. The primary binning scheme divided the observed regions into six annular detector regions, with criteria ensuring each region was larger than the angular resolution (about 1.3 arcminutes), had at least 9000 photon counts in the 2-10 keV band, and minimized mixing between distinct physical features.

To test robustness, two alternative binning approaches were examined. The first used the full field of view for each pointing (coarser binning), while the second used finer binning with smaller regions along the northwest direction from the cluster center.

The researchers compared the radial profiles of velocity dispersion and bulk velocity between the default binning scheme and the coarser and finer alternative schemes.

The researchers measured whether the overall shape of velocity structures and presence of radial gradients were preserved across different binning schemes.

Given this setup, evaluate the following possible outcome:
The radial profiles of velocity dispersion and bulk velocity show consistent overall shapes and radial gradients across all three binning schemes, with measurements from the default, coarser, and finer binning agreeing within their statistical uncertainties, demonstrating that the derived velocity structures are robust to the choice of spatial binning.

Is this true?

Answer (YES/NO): YES